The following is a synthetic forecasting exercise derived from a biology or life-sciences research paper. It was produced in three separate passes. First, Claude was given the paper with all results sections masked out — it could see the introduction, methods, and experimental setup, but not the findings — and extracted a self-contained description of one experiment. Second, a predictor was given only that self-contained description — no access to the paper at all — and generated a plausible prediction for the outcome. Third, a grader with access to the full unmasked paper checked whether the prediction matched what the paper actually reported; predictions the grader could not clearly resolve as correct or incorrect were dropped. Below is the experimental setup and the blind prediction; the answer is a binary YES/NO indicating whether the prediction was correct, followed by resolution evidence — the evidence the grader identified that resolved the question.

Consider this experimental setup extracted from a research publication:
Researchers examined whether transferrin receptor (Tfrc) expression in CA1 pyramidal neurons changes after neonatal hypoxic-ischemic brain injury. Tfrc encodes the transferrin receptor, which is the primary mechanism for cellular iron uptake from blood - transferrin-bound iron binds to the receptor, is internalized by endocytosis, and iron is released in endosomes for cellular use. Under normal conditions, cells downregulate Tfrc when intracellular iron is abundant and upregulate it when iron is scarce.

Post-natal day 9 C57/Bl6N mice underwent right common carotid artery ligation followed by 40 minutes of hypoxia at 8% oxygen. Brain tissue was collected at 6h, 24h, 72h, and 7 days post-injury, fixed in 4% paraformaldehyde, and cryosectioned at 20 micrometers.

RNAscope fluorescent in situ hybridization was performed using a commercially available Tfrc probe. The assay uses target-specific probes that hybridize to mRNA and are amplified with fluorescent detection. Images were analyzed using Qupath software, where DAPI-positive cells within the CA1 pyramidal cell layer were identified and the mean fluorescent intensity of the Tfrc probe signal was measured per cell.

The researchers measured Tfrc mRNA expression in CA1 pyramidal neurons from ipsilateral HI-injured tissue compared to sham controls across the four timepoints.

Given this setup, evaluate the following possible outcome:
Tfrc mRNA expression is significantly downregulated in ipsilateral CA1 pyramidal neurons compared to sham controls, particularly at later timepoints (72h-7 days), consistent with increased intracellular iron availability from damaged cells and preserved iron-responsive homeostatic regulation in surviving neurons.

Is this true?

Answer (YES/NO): NO